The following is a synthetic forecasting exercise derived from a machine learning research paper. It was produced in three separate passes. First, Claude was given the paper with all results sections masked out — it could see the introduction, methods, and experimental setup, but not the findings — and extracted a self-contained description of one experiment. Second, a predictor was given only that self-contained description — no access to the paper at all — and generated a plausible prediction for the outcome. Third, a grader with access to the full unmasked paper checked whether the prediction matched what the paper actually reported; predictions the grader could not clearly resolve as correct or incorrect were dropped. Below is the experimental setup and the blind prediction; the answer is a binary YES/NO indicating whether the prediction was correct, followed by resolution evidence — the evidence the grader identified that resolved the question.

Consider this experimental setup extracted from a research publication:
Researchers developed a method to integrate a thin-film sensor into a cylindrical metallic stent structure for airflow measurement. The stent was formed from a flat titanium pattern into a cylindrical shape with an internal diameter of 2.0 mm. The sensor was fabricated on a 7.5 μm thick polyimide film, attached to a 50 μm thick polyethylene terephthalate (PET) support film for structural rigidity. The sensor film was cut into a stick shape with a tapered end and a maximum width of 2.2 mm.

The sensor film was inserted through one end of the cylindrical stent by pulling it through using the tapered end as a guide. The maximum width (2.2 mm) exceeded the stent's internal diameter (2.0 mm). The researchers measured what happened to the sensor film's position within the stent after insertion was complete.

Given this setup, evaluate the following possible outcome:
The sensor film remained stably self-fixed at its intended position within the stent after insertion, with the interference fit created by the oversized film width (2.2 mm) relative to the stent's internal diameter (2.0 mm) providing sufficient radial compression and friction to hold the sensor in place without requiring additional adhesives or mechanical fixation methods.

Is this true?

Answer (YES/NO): NO